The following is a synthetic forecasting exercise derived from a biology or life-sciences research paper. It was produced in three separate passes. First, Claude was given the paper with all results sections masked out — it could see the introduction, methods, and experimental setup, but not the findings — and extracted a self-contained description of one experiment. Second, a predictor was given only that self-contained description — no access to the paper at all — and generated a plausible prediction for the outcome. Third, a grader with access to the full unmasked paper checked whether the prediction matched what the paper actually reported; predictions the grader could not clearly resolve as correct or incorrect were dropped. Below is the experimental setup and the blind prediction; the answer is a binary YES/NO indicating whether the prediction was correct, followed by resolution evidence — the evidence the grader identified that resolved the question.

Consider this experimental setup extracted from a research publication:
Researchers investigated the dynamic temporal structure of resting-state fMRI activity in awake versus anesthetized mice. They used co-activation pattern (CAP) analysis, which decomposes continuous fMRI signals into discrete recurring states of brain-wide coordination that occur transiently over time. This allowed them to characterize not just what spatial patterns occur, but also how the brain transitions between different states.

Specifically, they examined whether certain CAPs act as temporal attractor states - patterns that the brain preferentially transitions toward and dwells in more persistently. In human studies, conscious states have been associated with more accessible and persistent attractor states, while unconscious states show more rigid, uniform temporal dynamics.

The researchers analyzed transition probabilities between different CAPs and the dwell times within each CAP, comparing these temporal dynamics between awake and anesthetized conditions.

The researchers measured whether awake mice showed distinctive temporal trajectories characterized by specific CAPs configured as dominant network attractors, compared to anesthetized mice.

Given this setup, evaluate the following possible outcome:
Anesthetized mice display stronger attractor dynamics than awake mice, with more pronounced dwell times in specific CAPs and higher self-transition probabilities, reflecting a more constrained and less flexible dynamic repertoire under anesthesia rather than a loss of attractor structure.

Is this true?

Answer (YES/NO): NO